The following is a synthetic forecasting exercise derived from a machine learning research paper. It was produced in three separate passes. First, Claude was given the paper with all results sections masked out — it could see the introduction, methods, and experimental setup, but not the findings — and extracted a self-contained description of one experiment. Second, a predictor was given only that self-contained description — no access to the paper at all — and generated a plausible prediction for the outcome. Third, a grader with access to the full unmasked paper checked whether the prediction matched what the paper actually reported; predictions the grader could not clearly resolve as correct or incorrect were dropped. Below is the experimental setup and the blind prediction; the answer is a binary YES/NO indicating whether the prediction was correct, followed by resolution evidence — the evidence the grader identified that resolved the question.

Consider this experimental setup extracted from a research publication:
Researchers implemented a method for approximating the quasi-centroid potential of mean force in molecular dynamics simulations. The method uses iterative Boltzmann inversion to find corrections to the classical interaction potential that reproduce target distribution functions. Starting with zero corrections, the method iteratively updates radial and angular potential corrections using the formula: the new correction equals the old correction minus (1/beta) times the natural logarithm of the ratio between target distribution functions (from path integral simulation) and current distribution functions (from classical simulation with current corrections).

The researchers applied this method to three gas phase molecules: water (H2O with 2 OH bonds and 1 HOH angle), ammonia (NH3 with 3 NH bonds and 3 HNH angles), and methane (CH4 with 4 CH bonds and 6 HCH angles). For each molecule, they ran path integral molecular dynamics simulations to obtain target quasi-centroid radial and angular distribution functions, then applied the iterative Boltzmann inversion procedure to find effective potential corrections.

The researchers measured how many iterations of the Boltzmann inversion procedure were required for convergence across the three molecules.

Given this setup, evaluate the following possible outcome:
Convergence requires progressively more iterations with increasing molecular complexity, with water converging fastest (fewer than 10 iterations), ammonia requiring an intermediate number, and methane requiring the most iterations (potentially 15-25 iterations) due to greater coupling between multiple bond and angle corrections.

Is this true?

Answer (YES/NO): NO